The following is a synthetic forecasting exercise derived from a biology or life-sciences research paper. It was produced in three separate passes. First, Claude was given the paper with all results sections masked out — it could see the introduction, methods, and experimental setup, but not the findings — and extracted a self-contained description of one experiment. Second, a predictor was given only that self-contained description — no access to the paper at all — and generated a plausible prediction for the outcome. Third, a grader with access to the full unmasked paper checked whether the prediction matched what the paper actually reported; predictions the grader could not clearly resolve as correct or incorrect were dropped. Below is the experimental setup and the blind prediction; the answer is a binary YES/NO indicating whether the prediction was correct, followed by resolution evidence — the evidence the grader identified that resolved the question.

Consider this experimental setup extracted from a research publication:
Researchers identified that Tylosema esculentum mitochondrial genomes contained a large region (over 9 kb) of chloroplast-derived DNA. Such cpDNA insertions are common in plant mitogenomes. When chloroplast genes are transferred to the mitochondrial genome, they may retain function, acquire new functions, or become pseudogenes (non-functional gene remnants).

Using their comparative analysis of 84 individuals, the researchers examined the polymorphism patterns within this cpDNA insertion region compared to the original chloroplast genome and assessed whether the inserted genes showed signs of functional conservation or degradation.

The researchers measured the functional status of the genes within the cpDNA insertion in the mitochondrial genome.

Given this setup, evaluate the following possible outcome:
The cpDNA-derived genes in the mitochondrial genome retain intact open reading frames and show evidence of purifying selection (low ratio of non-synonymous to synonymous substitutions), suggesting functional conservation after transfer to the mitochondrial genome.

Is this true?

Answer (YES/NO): NO